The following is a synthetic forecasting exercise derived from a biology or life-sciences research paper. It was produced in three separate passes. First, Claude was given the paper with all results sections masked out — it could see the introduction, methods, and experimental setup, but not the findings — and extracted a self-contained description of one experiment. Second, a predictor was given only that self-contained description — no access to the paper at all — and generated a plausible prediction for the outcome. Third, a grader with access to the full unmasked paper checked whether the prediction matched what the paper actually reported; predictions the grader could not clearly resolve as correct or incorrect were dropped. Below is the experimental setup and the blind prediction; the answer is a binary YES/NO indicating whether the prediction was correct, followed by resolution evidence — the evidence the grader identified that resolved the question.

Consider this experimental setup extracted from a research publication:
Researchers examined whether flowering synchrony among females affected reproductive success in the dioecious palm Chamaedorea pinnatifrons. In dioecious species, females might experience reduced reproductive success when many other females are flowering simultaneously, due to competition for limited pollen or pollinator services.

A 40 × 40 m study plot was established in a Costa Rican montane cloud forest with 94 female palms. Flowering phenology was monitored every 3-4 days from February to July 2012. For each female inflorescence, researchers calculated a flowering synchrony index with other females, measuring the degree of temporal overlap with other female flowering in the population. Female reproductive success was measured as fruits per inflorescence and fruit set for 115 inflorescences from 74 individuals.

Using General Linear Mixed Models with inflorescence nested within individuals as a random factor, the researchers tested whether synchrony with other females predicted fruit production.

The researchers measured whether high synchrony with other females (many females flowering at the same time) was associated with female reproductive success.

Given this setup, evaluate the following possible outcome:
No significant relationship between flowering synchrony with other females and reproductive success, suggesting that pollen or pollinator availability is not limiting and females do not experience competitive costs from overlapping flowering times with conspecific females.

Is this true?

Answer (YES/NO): YES